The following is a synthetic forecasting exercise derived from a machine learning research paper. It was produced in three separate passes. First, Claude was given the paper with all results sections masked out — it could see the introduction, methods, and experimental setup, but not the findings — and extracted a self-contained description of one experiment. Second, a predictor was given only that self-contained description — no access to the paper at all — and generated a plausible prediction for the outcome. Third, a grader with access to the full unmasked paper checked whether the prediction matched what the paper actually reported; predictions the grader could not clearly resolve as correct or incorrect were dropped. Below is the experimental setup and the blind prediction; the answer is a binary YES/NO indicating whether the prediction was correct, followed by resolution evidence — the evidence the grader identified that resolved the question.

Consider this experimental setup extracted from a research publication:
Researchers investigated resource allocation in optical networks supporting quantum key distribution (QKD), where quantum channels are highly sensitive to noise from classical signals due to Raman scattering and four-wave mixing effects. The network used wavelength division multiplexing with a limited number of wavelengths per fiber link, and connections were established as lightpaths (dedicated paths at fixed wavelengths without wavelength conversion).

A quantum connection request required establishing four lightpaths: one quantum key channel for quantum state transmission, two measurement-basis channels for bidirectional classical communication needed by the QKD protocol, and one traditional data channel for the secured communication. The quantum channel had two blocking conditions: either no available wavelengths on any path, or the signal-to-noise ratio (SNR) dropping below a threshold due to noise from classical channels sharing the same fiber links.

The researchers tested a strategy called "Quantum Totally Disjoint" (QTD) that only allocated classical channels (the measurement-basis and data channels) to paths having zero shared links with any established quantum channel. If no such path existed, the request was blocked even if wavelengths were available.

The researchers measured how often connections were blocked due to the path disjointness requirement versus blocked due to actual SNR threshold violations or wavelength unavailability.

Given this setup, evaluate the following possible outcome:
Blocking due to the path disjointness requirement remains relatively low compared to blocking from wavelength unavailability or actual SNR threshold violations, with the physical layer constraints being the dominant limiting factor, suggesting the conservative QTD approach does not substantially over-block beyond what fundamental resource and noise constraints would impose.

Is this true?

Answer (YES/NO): NO